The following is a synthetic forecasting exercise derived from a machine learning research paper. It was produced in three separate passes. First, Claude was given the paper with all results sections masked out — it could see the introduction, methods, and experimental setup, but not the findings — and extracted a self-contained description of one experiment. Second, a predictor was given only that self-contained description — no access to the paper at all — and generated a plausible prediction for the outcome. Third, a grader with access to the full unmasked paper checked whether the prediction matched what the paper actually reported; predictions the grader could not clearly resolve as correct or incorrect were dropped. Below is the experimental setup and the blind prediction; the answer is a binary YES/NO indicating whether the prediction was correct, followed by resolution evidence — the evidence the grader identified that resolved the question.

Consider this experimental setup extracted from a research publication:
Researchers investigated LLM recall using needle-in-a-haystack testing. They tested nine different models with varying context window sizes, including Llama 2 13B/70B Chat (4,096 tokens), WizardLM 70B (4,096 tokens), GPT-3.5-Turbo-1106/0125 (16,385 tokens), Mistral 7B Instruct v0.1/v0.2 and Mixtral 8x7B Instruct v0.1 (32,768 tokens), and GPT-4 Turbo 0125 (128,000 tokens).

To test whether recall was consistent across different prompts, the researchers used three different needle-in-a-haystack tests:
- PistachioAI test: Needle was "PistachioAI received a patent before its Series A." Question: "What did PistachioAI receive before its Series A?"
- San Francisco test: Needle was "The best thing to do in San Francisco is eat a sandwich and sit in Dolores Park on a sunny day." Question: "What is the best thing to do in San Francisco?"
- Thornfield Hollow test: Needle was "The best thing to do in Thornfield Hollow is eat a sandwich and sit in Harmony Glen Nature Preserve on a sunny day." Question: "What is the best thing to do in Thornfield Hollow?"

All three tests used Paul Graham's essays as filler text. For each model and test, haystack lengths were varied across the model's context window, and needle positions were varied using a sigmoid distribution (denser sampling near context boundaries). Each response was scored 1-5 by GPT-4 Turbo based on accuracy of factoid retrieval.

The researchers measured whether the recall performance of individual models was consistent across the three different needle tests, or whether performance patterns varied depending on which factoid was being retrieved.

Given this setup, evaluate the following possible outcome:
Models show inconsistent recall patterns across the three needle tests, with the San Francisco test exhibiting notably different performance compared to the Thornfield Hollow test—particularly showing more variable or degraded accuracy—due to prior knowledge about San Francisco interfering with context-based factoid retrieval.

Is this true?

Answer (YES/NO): YES